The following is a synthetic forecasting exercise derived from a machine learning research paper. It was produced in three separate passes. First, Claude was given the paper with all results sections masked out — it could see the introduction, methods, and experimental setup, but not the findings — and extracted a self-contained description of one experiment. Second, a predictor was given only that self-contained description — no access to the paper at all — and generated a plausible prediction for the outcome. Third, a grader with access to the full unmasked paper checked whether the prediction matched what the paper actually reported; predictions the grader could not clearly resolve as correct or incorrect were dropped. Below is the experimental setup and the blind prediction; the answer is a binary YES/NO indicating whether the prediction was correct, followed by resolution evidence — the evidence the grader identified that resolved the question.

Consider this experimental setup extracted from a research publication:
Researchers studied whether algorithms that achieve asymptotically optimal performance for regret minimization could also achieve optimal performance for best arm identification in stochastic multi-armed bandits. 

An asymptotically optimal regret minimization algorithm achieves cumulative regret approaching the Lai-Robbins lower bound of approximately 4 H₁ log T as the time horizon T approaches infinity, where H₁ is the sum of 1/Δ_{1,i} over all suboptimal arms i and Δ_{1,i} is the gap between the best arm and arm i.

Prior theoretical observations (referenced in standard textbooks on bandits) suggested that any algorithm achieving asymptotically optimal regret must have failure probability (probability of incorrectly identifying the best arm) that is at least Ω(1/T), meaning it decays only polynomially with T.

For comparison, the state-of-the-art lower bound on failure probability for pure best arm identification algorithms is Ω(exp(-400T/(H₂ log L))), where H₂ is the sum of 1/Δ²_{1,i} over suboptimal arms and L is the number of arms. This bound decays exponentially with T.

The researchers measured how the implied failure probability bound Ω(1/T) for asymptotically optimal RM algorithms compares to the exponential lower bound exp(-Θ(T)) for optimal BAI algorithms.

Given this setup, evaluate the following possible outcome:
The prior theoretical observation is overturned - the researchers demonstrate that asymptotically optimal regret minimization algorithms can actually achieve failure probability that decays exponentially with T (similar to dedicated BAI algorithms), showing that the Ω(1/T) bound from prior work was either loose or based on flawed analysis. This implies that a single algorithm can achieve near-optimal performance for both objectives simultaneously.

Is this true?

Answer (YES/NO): NO